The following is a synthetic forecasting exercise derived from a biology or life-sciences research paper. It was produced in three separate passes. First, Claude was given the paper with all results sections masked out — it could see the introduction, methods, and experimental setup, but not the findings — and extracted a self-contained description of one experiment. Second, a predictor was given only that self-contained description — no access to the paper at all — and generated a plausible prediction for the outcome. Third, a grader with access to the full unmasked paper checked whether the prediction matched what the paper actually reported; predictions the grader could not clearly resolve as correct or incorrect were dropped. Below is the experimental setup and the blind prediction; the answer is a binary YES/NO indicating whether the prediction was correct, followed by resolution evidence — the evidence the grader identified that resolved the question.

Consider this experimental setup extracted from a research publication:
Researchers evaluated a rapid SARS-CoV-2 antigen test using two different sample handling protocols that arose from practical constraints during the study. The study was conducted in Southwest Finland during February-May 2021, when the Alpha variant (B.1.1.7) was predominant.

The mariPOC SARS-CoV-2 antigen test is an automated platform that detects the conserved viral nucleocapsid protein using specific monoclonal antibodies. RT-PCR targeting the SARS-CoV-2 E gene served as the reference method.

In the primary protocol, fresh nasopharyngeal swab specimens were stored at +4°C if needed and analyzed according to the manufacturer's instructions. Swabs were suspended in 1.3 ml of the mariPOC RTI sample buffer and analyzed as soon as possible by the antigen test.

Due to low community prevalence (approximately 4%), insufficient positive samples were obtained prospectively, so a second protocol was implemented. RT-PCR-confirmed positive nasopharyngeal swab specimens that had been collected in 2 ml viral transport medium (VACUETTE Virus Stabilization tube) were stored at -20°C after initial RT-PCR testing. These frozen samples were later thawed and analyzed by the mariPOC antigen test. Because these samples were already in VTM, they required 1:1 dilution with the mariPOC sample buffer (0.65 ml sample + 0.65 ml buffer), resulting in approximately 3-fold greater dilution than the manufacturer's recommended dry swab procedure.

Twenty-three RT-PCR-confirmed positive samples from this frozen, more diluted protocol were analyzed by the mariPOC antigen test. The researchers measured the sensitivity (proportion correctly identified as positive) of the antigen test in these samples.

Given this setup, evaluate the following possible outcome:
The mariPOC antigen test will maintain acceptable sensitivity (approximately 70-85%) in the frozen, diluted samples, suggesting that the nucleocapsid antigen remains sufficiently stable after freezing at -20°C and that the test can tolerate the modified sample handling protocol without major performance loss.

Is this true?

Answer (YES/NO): YES